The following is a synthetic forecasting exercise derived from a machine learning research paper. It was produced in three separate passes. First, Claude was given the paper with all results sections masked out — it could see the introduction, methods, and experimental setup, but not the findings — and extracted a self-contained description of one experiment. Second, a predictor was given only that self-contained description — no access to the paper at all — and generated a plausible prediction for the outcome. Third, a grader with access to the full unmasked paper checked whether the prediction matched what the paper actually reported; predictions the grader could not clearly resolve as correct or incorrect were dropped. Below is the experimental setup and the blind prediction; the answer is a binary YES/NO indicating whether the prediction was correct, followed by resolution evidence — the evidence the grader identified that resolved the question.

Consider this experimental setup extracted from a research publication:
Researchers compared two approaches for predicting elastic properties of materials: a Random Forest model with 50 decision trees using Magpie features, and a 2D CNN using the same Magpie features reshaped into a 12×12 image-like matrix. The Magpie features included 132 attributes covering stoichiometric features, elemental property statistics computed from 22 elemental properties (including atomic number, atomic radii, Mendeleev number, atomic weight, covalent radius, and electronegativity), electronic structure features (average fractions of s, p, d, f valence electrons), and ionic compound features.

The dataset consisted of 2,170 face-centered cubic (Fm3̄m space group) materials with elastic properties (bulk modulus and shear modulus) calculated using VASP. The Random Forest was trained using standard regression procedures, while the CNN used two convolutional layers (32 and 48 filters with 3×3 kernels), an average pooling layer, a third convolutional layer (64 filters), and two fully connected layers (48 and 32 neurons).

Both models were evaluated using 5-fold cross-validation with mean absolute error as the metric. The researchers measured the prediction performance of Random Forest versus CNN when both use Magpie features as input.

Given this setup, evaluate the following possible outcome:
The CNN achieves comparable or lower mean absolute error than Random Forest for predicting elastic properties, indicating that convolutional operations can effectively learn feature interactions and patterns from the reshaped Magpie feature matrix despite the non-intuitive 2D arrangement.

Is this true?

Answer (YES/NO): NO